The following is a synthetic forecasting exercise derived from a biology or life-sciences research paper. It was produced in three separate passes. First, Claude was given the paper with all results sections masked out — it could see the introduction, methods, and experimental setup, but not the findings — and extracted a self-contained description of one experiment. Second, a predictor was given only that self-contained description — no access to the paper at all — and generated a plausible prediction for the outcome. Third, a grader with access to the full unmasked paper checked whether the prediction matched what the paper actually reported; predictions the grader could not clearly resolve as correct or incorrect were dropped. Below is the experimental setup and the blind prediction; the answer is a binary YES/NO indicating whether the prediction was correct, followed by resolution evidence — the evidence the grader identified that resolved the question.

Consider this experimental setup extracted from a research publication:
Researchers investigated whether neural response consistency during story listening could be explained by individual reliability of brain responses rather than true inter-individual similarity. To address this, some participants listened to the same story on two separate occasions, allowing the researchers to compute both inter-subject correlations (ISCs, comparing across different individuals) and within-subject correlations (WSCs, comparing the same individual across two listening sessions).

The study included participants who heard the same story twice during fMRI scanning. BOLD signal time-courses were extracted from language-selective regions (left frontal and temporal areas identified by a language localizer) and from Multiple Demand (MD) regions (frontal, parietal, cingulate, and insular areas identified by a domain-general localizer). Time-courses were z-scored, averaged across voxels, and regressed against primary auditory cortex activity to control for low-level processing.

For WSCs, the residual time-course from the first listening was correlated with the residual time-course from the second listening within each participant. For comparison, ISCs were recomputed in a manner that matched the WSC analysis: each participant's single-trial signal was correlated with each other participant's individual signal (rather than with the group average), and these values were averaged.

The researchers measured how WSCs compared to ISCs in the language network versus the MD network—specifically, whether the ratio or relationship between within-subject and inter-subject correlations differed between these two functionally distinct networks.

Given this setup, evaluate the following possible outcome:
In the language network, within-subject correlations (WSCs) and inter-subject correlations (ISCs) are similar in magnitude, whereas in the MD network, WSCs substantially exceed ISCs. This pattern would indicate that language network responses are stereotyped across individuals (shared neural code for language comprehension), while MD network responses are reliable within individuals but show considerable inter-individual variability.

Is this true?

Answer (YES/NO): NO